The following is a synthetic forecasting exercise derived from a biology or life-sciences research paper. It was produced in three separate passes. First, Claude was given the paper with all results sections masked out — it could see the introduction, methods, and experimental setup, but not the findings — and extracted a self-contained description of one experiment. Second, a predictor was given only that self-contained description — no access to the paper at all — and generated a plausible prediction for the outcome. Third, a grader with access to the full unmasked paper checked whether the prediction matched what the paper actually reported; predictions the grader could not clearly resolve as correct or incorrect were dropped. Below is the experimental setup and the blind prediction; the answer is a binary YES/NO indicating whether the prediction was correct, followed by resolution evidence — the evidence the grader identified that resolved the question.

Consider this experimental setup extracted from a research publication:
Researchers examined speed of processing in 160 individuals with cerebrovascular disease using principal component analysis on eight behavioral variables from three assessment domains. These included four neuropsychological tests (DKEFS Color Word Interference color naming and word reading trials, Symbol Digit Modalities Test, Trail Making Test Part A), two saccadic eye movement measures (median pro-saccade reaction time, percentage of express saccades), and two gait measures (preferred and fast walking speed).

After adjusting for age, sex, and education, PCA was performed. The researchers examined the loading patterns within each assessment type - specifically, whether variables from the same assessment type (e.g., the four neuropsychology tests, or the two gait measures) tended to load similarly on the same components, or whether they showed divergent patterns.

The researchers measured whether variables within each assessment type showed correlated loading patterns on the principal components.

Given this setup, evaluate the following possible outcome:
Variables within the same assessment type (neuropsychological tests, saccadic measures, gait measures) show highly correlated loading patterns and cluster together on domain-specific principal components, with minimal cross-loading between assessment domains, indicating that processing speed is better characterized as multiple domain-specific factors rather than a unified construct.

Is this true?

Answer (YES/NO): YES